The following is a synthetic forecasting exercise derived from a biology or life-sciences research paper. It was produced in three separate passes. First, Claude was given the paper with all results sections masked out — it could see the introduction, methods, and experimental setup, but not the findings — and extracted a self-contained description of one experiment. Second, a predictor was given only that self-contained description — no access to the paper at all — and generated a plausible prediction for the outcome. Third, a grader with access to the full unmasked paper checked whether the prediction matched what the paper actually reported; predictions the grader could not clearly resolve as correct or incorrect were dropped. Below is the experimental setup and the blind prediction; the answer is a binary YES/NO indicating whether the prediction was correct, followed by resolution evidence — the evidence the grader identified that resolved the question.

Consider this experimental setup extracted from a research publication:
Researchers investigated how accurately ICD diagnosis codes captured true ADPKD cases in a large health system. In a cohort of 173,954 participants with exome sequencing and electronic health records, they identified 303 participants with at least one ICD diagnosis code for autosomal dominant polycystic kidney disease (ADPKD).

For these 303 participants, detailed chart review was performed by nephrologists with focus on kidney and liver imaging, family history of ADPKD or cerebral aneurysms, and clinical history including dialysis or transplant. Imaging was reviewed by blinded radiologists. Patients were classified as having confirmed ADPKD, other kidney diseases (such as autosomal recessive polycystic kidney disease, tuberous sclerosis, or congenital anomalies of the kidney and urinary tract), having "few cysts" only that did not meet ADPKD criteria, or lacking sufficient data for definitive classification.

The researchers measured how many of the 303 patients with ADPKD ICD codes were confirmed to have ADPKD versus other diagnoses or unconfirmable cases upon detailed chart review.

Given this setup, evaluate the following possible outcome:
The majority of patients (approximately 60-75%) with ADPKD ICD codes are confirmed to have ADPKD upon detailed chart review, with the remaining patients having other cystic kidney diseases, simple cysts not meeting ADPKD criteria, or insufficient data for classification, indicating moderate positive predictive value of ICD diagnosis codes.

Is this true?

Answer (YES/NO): NO